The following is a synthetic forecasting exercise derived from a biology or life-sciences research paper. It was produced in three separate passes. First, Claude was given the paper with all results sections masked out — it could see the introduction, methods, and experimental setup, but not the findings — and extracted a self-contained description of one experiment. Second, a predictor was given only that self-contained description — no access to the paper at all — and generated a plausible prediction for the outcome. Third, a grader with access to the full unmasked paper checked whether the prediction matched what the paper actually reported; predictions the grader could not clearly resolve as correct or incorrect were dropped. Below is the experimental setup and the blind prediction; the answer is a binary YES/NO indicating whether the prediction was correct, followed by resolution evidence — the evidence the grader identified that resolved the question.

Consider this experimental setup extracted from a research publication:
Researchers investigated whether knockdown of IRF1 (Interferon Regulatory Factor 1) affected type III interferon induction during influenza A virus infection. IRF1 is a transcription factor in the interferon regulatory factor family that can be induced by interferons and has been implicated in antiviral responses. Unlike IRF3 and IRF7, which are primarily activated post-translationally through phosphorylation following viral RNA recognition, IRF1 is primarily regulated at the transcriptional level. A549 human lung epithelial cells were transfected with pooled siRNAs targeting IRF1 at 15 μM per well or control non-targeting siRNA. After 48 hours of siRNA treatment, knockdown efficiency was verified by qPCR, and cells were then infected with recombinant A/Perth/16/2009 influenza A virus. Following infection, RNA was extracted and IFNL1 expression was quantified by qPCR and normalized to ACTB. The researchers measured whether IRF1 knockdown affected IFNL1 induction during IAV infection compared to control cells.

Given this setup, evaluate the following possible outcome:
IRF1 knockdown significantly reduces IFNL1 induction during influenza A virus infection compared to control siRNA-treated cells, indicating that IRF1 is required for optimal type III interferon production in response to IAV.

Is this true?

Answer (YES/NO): YES